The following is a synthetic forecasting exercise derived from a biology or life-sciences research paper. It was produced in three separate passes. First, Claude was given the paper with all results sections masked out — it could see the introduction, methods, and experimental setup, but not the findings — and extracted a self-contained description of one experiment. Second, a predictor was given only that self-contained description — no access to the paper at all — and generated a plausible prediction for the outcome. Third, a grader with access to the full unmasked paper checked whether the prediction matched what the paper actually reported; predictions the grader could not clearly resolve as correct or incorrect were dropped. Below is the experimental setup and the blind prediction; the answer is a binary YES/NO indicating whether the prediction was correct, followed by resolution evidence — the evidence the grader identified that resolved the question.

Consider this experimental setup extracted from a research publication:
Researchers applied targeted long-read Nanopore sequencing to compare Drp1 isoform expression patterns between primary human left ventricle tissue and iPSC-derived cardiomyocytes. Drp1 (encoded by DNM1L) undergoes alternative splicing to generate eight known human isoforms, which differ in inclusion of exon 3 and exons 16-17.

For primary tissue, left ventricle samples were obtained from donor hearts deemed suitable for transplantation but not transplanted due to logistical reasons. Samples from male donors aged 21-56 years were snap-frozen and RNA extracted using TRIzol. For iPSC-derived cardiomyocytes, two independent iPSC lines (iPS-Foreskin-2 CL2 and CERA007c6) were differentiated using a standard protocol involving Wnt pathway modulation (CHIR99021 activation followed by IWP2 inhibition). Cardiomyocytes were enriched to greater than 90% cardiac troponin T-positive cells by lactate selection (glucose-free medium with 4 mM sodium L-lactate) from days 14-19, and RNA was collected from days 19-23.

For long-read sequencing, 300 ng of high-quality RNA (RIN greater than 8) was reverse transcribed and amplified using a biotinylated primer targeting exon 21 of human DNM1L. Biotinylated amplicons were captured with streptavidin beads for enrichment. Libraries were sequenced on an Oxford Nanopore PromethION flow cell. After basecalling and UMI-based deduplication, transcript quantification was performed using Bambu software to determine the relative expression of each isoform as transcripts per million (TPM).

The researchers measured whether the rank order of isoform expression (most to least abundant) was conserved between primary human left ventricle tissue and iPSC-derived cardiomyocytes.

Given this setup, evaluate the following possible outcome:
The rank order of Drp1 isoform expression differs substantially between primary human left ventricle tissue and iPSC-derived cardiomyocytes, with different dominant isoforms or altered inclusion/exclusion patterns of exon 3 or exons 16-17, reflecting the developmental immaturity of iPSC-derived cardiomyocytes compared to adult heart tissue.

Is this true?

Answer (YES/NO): NO